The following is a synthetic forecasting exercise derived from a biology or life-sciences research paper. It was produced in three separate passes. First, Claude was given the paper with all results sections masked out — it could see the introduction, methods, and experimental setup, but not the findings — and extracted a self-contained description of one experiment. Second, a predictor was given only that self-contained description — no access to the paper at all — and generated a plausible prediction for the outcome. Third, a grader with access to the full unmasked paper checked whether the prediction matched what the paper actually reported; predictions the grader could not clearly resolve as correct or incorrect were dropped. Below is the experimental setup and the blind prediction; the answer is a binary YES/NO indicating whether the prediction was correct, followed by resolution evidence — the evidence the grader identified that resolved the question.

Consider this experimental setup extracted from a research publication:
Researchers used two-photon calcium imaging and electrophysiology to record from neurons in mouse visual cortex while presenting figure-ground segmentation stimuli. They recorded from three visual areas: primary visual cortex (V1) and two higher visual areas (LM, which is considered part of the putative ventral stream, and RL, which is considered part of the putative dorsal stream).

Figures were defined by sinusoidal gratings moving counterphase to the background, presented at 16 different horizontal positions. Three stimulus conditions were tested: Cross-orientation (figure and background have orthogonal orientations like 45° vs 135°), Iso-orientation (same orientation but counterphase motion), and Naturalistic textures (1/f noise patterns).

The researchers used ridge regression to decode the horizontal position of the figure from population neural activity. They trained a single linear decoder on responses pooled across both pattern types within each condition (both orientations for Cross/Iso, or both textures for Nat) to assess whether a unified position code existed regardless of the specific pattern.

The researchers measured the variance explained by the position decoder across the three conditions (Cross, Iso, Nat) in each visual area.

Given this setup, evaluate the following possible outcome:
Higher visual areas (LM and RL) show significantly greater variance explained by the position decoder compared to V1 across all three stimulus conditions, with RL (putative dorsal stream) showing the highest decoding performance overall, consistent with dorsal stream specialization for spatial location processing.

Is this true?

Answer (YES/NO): NO